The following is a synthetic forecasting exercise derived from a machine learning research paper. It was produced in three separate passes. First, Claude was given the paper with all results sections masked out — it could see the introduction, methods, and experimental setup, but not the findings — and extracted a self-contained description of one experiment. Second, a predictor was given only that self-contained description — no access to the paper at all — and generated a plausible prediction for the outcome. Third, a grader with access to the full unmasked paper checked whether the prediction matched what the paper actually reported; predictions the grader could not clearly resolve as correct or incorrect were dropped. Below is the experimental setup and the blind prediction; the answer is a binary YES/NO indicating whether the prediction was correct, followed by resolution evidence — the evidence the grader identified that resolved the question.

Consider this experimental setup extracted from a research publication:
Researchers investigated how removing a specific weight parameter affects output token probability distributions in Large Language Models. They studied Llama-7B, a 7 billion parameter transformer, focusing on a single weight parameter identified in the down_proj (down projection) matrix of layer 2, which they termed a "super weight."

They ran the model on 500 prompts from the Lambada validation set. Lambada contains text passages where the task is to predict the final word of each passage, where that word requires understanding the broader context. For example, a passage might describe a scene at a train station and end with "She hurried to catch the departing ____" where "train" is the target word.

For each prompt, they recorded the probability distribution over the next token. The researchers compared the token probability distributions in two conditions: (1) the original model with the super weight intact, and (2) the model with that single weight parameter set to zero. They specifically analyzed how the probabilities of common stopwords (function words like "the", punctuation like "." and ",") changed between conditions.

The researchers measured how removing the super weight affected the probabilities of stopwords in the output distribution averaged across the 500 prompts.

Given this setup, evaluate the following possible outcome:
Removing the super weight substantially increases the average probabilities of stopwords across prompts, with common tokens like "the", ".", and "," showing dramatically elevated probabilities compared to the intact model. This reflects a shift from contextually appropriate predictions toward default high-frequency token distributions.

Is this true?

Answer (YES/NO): YES